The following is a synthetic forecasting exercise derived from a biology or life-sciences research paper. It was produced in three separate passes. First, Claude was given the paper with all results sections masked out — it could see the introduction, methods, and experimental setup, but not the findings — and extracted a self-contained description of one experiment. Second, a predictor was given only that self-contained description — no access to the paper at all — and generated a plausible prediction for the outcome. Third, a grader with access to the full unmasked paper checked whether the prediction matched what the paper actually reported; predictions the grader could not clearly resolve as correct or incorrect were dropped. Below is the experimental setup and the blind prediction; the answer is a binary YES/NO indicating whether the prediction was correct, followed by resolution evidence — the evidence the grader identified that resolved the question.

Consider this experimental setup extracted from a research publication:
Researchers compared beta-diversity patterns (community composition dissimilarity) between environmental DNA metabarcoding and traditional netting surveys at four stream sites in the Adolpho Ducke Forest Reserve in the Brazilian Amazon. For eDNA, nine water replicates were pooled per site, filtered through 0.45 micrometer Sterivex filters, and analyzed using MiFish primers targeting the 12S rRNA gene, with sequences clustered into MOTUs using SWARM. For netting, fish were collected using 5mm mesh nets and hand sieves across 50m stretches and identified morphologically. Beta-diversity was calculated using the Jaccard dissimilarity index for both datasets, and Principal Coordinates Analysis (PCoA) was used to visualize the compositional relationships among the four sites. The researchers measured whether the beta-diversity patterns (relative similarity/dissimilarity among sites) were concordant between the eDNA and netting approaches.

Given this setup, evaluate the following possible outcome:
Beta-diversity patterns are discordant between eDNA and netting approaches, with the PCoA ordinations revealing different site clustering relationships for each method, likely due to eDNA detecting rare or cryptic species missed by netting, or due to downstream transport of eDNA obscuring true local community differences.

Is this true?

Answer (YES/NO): YES